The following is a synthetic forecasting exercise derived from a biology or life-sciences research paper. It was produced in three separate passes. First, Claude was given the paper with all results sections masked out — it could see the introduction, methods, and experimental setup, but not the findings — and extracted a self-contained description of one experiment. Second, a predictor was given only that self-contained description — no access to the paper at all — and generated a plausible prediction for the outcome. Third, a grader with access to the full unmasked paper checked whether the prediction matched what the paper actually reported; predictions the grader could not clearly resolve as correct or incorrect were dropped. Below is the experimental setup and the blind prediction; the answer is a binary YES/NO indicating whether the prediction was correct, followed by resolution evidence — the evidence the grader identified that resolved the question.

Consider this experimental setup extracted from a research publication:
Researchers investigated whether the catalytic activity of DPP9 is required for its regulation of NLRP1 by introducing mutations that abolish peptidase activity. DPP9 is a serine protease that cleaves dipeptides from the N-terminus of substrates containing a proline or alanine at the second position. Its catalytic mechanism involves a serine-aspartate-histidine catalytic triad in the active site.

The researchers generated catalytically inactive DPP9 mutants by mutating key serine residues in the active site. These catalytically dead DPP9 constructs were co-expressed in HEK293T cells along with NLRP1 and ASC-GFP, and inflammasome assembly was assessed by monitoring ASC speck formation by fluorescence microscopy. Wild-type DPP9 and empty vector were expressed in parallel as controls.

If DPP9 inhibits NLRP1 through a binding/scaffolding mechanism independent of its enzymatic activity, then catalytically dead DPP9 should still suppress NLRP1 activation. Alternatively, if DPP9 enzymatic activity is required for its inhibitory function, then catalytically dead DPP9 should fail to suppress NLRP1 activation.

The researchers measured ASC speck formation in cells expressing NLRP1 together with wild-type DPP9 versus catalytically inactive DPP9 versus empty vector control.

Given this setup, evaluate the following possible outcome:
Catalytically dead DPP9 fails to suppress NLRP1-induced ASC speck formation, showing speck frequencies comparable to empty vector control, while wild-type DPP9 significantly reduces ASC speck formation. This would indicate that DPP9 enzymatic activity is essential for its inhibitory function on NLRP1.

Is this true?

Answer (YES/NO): NO